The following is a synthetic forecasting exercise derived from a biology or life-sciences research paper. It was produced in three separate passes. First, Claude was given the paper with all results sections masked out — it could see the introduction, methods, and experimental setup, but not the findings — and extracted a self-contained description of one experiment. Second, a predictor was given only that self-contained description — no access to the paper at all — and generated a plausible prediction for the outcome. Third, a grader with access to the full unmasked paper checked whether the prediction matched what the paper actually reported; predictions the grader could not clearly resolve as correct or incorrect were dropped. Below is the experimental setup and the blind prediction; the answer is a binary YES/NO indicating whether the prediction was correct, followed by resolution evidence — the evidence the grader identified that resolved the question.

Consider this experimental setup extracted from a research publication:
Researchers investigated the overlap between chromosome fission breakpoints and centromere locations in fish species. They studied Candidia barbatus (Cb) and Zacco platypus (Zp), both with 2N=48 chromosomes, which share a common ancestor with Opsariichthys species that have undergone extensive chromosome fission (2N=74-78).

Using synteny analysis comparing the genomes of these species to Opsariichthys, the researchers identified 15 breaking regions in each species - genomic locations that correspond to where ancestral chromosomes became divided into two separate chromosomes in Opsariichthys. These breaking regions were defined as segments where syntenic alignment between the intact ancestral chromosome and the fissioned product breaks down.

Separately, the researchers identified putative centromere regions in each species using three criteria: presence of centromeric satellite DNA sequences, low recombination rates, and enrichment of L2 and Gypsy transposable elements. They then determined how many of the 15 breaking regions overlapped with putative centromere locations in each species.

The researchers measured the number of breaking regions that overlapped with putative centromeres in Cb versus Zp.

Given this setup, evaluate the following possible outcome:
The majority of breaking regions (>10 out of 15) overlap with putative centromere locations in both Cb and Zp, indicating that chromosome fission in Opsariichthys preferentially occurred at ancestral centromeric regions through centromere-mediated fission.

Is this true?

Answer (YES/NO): NO